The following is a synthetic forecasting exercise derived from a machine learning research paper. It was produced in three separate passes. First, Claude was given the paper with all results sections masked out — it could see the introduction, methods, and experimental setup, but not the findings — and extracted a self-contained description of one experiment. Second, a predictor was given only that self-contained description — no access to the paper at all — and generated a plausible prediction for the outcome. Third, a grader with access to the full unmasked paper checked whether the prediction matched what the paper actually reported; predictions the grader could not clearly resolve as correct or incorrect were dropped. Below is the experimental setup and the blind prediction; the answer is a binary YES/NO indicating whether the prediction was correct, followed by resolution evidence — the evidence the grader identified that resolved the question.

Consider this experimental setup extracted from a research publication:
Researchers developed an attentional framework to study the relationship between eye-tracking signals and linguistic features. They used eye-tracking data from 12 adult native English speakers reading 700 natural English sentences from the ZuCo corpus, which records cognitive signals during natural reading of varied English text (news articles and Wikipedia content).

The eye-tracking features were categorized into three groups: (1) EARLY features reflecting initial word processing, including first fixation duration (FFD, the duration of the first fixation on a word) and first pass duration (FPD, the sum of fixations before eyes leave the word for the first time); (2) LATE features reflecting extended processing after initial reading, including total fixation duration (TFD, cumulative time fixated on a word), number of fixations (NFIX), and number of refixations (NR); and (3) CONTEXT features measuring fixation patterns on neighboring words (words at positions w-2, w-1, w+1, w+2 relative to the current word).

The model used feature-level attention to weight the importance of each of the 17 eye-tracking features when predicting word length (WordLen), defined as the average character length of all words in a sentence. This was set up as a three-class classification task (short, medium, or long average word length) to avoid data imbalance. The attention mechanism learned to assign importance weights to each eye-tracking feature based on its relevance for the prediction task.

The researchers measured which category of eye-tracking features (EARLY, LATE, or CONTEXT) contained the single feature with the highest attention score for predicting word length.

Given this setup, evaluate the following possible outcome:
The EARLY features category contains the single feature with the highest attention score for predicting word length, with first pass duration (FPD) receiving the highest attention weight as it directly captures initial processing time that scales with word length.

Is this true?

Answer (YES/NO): YES